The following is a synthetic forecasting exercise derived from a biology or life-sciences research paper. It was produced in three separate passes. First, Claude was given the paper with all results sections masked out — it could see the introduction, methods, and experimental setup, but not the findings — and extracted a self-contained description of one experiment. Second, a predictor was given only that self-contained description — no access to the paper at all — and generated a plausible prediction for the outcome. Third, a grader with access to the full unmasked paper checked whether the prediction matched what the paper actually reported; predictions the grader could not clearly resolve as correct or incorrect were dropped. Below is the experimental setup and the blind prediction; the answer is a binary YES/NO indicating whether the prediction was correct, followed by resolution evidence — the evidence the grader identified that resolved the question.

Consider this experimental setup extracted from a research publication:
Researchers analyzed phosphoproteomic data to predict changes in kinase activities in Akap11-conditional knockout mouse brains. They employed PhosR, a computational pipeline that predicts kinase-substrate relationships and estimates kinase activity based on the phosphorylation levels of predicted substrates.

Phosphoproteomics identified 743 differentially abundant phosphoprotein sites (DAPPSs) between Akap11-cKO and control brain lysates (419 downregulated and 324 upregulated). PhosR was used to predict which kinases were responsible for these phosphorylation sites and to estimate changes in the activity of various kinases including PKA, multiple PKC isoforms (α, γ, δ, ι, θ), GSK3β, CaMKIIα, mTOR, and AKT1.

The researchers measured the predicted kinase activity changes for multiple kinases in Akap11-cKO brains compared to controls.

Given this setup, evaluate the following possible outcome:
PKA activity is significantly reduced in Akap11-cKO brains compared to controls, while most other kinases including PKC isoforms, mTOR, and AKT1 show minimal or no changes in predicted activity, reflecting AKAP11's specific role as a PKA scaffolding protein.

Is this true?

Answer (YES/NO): NO